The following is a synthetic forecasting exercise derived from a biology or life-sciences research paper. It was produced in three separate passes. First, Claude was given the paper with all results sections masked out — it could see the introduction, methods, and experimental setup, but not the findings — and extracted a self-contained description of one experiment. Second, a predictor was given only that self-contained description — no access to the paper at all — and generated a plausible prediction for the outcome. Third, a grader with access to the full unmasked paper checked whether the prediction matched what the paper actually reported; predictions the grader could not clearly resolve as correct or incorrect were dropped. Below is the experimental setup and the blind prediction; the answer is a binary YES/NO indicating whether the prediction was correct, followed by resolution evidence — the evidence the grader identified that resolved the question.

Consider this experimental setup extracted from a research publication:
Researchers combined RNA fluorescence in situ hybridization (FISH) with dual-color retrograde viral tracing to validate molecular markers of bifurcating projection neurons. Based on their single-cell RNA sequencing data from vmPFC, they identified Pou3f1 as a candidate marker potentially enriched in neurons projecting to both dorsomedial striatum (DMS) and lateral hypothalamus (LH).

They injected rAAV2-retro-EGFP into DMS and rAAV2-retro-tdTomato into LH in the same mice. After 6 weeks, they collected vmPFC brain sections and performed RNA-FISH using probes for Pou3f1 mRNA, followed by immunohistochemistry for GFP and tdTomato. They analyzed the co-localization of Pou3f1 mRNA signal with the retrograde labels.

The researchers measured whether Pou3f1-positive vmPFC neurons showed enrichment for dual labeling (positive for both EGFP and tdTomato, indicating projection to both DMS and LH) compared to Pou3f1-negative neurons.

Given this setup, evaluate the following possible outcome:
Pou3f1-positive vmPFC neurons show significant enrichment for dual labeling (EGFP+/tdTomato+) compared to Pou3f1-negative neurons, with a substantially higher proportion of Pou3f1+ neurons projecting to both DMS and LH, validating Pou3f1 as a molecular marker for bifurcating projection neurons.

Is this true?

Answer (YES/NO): YES